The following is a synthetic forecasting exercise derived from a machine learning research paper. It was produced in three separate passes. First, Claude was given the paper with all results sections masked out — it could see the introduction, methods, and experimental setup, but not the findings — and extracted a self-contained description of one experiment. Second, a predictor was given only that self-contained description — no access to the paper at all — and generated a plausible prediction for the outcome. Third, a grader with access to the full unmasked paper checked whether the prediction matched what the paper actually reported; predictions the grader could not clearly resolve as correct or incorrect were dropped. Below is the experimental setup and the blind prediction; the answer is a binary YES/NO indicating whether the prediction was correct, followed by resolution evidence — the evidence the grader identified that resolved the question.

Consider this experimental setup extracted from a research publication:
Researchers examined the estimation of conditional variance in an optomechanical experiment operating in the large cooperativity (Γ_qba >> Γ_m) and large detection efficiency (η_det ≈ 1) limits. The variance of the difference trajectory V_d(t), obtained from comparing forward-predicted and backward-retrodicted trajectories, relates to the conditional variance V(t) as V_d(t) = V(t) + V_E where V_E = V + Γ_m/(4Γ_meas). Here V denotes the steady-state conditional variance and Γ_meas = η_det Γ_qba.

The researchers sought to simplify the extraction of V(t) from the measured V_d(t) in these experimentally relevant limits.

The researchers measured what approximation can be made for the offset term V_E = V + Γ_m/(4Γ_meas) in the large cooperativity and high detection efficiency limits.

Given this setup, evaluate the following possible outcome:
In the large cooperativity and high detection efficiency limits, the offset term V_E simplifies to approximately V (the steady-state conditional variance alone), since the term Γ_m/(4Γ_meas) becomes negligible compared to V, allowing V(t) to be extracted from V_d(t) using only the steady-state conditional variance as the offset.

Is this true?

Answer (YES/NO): YES